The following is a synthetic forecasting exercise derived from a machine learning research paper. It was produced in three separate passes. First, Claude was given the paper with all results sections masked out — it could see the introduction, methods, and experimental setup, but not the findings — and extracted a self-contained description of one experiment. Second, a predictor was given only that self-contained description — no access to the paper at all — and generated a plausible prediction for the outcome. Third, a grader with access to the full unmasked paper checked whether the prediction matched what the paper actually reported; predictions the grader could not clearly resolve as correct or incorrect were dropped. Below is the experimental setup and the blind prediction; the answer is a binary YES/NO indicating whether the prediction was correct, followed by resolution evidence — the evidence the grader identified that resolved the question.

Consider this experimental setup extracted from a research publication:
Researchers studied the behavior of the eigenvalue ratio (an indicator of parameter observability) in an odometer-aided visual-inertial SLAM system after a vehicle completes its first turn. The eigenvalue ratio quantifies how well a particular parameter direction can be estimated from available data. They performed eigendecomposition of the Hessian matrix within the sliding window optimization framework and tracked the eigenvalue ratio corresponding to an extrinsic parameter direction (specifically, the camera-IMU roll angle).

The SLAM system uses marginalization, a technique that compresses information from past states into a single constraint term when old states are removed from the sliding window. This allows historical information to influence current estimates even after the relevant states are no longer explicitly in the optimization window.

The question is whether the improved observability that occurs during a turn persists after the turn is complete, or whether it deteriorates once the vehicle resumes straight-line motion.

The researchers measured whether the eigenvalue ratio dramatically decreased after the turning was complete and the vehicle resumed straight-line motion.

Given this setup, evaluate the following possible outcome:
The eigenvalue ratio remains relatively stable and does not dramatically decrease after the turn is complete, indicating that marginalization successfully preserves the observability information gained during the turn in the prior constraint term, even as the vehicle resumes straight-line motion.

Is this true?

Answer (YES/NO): YES